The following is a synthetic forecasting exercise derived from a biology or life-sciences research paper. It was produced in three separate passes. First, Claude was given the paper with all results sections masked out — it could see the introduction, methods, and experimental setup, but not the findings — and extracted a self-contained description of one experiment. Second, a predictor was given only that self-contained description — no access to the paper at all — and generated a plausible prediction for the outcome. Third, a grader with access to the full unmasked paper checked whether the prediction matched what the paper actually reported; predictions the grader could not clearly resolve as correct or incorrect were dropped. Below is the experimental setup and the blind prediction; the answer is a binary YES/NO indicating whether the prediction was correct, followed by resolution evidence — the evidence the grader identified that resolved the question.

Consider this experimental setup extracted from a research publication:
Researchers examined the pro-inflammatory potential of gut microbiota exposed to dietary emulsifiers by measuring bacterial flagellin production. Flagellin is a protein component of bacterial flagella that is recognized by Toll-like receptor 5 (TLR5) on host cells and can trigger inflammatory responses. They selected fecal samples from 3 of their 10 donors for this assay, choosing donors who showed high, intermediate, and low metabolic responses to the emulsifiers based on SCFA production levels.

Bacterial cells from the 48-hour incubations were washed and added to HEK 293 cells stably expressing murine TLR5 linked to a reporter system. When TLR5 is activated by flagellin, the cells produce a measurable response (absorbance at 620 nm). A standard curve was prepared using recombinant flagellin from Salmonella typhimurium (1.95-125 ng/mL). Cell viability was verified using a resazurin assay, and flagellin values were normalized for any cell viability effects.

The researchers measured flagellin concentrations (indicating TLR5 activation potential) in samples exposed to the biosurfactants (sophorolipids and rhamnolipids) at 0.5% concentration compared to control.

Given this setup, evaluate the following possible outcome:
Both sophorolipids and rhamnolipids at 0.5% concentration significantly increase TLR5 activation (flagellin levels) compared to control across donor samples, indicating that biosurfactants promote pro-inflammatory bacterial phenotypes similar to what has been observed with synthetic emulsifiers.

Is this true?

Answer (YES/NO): NO